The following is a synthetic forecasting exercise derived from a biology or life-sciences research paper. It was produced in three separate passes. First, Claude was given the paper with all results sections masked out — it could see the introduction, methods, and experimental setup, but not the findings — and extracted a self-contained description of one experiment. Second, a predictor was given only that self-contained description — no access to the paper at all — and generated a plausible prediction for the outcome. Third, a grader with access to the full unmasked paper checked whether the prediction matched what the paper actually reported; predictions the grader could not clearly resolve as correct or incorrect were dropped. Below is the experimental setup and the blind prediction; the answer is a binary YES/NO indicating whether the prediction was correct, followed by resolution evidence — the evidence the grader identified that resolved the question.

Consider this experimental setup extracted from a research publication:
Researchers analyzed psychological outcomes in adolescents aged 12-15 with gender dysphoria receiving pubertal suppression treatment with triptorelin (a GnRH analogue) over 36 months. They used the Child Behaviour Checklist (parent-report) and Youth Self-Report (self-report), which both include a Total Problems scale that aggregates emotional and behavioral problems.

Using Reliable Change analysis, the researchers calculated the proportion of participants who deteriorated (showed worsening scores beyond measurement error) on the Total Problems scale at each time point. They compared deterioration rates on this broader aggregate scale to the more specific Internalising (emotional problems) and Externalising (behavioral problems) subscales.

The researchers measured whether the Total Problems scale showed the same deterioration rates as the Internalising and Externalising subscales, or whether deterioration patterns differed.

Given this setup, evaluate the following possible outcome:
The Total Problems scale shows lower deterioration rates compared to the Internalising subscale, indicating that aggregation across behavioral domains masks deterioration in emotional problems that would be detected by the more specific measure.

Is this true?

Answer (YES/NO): NO